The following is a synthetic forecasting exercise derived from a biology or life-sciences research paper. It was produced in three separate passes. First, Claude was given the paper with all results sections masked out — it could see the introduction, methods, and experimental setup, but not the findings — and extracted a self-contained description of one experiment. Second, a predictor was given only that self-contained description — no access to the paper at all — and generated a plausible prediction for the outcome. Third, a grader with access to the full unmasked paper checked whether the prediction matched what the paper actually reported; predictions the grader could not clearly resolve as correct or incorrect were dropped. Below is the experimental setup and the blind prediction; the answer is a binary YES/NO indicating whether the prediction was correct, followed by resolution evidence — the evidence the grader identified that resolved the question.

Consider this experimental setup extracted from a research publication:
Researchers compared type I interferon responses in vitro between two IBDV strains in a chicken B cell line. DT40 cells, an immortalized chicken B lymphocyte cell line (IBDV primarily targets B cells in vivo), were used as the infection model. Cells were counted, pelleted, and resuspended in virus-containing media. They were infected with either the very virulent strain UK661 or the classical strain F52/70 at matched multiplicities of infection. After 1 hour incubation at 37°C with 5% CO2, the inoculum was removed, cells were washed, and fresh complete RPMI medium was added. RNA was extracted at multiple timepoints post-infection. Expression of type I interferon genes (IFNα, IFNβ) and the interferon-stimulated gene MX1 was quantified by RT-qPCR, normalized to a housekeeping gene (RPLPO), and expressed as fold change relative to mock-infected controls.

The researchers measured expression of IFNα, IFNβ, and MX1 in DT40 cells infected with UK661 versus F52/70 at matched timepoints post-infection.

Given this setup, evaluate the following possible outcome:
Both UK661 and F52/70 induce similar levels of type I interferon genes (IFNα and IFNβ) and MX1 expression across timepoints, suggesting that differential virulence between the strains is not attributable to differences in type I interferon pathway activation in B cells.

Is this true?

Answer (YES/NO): NO